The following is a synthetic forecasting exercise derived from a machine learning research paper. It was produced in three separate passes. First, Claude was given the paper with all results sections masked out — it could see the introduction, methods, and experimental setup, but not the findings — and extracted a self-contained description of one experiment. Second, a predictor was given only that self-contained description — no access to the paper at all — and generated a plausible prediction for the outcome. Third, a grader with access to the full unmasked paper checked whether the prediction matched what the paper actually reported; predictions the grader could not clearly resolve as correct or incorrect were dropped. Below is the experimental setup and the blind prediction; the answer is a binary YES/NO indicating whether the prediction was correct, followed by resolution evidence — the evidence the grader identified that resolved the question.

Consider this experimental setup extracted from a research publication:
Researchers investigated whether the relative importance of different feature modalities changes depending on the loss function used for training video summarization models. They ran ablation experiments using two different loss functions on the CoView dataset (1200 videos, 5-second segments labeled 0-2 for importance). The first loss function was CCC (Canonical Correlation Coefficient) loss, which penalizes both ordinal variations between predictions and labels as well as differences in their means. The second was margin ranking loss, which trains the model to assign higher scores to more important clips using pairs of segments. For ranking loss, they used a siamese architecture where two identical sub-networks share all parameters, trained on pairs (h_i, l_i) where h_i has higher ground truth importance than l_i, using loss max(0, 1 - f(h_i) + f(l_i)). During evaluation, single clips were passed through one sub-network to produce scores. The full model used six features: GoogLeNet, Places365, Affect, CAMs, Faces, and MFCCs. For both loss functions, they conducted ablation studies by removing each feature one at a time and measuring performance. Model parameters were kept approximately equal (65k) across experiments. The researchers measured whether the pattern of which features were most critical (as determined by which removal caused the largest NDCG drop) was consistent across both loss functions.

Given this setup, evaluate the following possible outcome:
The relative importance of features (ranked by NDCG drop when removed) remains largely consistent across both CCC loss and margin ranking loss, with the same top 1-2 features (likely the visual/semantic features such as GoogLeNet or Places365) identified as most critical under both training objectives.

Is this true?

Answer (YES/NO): NO